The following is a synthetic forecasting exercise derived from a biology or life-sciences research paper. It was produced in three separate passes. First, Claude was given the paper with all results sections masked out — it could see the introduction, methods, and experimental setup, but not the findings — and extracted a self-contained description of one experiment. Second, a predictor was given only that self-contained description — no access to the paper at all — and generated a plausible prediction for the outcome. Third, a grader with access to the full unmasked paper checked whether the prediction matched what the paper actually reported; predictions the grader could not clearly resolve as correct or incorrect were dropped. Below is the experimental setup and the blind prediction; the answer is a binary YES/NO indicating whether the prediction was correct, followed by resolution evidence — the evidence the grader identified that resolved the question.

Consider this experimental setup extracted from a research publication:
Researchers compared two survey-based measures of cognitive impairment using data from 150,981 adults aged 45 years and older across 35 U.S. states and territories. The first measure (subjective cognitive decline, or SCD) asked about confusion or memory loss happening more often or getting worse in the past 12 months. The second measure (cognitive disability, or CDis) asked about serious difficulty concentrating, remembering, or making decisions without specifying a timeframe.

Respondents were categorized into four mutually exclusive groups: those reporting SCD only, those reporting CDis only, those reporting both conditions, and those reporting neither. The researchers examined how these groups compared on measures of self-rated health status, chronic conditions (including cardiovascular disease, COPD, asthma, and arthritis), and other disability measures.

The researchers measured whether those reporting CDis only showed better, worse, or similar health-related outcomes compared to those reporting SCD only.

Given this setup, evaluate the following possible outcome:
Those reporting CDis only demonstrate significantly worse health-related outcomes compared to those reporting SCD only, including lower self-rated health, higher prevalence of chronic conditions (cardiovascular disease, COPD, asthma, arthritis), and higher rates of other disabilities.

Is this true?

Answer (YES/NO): YES